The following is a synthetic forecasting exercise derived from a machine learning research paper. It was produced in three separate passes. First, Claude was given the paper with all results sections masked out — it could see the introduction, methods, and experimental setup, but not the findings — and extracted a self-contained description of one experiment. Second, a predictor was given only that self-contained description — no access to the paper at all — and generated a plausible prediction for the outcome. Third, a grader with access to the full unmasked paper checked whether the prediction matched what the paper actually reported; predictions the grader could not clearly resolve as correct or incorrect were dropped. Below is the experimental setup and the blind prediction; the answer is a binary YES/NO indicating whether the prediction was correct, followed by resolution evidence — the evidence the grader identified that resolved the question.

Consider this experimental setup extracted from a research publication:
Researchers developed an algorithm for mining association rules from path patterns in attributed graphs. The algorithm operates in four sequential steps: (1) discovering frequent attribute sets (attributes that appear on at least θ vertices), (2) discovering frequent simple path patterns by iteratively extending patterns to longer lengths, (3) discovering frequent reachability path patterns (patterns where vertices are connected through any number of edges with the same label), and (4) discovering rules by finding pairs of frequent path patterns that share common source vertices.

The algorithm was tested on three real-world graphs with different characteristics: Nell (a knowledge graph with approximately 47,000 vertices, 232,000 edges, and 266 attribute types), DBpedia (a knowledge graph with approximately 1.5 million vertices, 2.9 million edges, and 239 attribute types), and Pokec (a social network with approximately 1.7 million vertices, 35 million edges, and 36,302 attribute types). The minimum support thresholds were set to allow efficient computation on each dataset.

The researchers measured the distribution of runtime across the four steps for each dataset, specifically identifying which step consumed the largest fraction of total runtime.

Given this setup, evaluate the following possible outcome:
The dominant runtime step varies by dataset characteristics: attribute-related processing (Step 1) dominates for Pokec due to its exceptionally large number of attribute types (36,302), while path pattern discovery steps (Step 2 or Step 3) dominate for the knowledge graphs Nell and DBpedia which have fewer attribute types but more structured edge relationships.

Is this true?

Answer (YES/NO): NO